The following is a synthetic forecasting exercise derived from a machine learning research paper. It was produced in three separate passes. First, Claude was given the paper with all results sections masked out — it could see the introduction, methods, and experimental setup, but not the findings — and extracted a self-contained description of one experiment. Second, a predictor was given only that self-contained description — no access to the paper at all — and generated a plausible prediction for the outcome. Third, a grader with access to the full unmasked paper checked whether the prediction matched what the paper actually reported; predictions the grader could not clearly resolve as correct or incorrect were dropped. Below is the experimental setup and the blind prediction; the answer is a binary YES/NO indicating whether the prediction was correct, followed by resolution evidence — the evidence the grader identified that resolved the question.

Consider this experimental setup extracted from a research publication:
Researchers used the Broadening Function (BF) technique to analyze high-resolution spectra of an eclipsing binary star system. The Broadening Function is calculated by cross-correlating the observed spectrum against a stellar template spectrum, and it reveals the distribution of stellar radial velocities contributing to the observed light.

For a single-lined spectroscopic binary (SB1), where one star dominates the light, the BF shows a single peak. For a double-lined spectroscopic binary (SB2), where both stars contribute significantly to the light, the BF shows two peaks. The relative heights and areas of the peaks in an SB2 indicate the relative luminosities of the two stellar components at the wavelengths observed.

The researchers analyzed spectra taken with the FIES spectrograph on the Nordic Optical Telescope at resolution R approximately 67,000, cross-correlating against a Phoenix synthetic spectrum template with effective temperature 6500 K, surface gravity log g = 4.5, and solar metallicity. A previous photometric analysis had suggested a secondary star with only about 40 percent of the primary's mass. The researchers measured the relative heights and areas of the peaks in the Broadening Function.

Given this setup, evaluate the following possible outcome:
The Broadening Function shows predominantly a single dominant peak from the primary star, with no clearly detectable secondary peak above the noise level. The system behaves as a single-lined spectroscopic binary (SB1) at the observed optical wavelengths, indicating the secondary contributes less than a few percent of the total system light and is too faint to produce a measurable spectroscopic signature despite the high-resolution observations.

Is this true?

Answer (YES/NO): NO